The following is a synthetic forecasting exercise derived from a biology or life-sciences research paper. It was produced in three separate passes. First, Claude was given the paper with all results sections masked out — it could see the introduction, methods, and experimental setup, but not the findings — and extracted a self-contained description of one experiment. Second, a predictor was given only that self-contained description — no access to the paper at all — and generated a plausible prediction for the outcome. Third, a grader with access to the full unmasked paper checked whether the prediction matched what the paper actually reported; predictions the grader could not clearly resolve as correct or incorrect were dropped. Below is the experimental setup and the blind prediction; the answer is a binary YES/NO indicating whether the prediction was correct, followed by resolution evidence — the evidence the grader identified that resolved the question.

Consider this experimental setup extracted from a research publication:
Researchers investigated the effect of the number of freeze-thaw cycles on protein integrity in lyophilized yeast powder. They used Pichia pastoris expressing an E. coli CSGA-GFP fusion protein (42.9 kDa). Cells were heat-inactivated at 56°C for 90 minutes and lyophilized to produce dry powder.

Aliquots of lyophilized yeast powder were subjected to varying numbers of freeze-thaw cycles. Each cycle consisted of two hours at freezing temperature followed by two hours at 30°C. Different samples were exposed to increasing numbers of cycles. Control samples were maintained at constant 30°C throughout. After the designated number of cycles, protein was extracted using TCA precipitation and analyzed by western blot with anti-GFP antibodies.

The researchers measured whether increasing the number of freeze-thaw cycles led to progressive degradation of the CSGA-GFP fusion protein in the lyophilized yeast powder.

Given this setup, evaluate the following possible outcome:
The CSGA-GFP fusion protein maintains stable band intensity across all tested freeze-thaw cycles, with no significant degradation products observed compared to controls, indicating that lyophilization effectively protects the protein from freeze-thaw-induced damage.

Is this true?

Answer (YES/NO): YES